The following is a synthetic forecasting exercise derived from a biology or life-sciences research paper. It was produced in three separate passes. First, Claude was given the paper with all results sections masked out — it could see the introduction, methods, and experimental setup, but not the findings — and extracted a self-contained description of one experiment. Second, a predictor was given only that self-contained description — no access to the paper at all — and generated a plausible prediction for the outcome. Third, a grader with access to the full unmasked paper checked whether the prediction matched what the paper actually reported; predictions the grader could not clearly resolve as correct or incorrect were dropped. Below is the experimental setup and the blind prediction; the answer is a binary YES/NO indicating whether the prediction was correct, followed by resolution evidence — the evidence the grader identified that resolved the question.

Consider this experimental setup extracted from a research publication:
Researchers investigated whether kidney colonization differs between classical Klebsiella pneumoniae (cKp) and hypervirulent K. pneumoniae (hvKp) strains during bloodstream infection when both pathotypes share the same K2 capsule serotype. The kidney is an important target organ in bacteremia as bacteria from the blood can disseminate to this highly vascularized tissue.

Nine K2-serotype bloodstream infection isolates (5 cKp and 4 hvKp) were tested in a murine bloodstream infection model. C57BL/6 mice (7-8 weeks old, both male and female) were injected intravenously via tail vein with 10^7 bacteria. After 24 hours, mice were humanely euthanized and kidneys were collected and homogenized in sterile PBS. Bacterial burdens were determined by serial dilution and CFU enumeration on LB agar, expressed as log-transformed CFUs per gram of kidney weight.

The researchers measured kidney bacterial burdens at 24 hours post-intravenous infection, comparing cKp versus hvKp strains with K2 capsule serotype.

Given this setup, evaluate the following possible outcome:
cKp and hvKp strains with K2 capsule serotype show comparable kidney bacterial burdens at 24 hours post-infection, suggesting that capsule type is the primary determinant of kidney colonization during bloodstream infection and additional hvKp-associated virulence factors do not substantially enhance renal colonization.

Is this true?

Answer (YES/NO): YES